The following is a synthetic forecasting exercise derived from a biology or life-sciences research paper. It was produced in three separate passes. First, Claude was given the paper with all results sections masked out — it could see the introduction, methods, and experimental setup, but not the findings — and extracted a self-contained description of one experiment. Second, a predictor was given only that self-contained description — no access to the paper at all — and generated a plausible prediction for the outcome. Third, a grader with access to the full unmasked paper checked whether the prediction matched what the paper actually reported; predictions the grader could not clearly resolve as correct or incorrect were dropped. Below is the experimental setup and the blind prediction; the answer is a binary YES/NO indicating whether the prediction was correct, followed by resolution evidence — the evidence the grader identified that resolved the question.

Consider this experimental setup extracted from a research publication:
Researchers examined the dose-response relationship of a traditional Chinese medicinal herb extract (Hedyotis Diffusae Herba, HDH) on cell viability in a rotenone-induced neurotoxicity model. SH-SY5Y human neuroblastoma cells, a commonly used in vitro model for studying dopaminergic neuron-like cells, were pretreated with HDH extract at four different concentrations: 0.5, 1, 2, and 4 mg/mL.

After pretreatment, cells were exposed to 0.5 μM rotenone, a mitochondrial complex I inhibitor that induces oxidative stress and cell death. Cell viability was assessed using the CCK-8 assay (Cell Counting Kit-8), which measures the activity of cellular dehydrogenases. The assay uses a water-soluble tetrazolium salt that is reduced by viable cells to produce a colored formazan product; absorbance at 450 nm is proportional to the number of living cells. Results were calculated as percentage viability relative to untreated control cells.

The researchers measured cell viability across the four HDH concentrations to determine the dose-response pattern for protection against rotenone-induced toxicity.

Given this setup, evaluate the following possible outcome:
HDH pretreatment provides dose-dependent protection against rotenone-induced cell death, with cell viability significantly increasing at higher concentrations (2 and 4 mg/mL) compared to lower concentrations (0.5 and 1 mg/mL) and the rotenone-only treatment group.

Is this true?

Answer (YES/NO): NO